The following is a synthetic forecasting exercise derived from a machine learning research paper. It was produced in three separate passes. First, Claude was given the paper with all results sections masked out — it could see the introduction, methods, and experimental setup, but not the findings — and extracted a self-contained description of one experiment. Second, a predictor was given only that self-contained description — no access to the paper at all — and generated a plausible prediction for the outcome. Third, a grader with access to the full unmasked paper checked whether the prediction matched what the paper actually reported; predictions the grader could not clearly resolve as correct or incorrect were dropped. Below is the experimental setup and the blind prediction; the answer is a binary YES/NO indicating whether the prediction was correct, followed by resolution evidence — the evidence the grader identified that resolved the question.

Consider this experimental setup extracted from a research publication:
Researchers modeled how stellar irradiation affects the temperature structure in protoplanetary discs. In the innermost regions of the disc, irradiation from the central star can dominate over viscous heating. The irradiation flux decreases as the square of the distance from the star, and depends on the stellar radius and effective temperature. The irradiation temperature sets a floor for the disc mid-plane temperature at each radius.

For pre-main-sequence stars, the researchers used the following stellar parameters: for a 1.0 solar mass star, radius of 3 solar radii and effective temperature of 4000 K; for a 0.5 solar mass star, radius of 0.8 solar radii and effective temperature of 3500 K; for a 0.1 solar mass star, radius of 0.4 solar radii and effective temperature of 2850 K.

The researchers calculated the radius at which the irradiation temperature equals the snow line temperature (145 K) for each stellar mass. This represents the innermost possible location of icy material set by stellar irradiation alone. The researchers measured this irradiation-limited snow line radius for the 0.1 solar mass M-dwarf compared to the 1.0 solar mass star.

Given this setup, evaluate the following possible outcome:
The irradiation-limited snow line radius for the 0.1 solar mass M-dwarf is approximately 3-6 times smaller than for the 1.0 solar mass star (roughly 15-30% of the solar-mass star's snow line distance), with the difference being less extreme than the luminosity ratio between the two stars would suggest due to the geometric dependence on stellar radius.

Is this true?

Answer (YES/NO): NO